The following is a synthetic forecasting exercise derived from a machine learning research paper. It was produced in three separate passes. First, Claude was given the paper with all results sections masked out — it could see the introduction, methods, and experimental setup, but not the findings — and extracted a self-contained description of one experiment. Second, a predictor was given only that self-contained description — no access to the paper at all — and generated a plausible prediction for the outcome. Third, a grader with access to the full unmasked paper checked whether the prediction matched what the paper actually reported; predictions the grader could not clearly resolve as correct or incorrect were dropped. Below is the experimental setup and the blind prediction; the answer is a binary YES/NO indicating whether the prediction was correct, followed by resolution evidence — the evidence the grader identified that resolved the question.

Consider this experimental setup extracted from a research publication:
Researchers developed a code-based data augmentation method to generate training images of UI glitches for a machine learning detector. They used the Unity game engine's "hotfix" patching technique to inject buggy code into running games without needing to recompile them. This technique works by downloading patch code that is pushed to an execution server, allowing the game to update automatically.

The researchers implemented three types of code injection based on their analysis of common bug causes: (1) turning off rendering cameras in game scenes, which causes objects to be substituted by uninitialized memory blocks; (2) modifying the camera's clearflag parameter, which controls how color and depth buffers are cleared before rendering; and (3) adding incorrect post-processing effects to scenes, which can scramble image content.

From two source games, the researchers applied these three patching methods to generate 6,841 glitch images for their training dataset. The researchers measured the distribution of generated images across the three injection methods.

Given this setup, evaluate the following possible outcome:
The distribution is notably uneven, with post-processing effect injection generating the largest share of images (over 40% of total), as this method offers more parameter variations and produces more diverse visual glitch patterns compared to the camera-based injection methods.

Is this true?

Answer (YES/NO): NO